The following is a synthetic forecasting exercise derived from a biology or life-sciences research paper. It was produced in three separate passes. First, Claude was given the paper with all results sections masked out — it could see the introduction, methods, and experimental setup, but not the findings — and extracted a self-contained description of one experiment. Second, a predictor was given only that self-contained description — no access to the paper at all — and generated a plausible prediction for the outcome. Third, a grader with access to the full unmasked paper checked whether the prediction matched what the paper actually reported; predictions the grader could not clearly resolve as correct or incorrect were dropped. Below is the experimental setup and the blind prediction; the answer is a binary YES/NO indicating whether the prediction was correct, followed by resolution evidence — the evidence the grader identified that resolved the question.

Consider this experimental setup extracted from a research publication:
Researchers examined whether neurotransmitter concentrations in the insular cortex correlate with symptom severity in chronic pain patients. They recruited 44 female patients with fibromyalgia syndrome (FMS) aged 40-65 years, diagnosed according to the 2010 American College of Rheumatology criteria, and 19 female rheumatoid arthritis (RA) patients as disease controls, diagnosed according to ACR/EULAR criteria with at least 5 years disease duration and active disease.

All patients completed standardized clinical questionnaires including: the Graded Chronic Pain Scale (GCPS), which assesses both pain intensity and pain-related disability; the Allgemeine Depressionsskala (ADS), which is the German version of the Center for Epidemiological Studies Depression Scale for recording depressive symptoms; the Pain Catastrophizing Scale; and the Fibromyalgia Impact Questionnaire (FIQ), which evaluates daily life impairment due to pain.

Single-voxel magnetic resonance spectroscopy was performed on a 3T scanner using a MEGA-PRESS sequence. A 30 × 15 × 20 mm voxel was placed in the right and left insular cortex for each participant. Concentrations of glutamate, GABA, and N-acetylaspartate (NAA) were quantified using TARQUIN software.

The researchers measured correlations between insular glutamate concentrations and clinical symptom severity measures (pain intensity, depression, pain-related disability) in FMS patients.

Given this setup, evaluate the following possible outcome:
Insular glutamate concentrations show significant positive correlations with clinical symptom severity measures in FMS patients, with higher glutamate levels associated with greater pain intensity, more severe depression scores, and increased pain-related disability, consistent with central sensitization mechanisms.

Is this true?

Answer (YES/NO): NO